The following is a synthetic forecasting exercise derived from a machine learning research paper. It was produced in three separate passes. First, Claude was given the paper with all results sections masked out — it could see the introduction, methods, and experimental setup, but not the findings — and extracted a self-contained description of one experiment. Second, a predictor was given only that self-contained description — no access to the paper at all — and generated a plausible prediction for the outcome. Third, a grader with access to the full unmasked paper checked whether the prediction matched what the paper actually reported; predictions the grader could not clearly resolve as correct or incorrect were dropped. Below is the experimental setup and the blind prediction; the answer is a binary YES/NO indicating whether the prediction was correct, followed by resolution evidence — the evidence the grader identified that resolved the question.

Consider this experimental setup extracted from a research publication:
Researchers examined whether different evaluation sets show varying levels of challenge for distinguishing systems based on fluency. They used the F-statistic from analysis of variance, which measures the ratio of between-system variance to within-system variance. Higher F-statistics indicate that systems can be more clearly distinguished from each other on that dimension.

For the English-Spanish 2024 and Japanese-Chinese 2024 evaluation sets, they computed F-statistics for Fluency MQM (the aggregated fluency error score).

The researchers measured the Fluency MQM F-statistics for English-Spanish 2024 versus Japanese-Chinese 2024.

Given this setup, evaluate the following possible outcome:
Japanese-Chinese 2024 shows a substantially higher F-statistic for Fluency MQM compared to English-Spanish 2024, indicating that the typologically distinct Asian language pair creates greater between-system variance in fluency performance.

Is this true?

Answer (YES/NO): NO